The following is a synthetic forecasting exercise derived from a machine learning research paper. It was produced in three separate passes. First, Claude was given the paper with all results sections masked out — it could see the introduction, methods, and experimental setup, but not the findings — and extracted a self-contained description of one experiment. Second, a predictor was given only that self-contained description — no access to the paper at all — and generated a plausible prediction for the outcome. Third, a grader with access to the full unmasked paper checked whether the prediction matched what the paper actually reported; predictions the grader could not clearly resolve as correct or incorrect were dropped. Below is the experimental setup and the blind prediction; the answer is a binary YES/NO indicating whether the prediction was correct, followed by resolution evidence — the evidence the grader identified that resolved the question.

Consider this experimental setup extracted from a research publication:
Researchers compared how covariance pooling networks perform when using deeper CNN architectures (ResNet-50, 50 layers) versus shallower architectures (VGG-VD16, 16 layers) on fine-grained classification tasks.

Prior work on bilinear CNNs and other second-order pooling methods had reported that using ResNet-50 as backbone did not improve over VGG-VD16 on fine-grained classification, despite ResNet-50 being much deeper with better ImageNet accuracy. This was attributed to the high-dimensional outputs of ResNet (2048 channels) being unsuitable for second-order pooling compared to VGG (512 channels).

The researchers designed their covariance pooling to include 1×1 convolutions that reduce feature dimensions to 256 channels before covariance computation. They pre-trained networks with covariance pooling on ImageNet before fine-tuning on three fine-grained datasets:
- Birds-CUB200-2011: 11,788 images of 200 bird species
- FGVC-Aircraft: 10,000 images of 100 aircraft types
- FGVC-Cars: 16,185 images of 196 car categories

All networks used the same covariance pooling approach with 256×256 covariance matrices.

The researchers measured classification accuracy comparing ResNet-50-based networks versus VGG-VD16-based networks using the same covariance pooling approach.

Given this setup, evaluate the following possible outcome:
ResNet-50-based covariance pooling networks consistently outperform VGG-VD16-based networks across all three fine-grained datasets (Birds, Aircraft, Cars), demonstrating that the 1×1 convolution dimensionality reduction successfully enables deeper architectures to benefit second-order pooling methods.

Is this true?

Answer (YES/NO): NO